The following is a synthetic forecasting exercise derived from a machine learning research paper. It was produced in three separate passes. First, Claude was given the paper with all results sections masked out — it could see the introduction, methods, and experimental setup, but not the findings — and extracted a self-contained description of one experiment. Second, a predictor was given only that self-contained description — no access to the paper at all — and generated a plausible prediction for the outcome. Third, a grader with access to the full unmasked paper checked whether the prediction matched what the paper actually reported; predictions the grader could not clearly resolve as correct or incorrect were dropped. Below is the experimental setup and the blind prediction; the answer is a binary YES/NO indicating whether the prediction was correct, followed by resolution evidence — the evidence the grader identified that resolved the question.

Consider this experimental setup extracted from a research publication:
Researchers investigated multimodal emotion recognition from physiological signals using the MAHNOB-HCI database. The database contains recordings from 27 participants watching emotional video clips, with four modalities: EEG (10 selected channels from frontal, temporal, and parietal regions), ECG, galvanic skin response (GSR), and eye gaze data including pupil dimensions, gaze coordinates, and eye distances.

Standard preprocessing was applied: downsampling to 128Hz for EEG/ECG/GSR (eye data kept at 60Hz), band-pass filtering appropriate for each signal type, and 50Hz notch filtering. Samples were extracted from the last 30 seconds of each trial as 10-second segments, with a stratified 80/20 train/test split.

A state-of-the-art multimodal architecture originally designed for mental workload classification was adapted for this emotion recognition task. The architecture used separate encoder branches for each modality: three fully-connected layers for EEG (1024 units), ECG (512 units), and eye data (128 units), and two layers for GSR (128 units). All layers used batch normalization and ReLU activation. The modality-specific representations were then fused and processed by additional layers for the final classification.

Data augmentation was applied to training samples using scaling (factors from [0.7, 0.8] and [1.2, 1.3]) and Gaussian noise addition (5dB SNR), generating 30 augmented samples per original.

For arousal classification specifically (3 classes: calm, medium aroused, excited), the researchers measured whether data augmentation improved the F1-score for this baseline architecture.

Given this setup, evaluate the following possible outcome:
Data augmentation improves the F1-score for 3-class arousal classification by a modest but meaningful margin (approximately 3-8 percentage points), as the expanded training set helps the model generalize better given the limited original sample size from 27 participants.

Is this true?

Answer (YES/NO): NO